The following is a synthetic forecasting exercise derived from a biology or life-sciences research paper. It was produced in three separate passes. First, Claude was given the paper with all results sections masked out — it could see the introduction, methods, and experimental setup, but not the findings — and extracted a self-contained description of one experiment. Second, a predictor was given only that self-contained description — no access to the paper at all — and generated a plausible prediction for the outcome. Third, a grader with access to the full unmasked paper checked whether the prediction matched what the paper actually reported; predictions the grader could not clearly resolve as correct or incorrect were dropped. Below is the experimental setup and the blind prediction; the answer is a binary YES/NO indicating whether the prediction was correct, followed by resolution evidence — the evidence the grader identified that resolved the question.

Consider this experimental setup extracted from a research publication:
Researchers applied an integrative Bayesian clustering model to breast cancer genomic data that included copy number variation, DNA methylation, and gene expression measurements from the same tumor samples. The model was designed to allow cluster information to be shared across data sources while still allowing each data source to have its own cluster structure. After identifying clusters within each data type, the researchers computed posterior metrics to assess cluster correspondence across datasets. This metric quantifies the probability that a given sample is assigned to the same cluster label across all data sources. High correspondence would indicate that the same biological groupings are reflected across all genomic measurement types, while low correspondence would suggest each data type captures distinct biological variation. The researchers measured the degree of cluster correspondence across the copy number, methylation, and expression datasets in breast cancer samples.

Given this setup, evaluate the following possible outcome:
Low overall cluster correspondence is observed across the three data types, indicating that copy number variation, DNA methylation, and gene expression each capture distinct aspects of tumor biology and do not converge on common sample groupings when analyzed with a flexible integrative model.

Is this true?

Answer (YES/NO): YES